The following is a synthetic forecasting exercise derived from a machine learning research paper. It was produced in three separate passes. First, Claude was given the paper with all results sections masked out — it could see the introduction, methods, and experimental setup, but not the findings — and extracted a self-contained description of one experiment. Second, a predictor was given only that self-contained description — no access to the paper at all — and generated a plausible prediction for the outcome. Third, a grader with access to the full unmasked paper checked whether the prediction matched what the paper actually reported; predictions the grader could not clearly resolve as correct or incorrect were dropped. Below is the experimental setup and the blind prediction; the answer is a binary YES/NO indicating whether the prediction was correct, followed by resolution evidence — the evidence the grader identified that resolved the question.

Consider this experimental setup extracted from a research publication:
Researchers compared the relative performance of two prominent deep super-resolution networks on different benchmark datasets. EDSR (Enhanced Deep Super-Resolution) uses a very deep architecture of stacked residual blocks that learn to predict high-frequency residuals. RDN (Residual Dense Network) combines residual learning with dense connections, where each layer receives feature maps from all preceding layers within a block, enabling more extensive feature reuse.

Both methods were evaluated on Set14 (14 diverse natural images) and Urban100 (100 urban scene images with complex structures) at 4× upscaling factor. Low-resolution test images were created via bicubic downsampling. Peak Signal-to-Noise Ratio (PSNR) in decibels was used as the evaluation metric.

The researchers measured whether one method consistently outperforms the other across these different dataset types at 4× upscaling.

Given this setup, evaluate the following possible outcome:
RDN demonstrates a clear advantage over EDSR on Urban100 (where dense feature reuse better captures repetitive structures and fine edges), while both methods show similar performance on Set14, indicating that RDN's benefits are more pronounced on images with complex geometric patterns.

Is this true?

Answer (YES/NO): NO